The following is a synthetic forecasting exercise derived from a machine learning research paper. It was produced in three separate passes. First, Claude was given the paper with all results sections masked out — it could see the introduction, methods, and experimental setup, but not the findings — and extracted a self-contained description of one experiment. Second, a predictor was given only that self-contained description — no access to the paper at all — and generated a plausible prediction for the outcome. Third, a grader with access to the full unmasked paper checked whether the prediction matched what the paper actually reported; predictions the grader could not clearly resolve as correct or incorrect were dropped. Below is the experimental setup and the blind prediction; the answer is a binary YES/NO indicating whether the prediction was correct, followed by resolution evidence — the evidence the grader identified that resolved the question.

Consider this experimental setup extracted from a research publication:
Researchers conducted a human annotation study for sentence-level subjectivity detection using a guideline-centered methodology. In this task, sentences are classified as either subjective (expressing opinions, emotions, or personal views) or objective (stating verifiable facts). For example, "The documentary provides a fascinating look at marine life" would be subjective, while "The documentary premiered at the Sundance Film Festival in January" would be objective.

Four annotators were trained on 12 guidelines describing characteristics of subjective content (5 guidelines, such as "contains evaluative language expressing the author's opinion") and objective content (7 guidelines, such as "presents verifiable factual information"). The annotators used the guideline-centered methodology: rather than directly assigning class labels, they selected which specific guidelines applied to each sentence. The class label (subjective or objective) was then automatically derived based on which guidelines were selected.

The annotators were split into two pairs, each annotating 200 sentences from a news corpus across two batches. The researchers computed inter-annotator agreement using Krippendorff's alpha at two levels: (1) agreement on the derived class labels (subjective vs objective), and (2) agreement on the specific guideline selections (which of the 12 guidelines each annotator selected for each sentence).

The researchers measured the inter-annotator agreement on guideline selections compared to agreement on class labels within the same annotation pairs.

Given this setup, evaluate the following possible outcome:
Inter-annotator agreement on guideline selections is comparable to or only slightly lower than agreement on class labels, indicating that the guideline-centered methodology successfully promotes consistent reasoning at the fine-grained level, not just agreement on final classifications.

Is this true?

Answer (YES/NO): NO